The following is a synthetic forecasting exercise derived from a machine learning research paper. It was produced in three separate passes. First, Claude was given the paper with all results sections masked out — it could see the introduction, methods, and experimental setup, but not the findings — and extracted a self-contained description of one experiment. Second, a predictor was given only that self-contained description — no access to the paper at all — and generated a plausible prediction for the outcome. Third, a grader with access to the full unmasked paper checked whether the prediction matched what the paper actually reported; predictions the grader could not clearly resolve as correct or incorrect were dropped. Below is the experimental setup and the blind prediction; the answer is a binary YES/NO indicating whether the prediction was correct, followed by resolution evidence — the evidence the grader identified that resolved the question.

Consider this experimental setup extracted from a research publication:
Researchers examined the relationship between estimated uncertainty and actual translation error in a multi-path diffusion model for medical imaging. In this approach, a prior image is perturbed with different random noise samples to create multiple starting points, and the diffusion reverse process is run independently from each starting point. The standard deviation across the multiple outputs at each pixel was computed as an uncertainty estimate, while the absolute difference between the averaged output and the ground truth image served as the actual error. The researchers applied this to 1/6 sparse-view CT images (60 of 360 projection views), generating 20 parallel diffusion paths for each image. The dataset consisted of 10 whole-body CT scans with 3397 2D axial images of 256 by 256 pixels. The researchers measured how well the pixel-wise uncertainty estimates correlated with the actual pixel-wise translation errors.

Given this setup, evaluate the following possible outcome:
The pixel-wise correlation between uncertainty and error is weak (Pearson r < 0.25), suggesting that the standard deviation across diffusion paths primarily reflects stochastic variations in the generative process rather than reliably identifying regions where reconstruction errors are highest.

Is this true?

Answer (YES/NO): NO